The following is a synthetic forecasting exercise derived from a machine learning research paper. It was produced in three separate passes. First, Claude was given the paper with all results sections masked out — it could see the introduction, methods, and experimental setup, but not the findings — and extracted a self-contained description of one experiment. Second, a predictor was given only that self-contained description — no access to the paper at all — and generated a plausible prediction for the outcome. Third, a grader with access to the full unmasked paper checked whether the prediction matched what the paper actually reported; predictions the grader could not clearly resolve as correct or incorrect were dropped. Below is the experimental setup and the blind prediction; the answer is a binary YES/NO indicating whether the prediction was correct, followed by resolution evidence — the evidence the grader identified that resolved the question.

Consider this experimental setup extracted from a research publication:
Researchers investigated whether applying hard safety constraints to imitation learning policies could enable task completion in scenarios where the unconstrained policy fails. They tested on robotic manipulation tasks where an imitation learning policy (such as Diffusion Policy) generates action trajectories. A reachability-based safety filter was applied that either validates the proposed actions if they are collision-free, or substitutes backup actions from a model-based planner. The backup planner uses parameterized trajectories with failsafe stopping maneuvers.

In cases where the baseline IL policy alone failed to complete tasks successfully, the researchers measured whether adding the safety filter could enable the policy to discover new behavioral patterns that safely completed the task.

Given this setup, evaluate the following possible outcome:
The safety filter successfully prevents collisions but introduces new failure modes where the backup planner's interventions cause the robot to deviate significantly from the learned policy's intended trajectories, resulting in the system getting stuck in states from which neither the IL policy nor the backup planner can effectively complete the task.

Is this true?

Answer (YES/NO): NO